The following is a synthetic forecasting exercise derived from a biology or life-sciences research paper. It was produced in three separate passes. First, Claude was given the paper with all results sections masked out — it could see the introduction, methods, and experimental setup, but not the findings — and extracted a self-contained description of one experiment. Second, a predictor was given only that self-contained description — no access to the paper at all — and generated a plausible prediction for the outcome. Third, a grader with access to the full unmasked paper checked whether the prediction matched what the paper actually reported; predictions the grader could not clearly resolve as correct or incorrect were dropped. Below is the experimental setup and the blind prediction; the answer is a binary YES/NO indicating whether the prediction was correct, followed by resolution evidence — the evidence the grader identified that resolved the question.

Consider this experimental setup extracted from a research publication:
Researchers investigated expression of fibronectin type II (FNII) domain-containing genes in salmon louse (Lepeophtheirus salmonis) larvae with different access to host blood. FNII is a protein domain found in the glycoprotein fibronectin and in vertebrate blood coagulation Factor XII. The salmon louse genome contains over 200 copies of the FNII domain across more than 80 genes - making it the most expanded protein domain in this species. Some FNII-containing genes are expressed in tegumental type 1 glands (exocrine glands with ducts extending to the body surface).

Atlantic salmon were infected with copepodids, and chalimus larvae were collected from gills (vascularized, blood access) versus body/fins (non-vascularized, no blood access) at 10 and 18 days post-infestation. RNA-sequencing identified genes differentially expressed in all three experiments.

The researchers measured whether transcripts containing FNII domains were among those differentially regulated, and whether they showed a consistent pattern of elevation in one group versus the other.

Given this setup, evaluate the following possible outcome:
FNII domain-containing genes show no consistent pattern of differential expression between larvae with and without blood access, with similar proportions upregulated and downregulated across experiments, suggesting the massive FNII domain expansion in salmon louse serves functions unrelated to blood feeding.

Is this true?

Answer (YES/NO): NO